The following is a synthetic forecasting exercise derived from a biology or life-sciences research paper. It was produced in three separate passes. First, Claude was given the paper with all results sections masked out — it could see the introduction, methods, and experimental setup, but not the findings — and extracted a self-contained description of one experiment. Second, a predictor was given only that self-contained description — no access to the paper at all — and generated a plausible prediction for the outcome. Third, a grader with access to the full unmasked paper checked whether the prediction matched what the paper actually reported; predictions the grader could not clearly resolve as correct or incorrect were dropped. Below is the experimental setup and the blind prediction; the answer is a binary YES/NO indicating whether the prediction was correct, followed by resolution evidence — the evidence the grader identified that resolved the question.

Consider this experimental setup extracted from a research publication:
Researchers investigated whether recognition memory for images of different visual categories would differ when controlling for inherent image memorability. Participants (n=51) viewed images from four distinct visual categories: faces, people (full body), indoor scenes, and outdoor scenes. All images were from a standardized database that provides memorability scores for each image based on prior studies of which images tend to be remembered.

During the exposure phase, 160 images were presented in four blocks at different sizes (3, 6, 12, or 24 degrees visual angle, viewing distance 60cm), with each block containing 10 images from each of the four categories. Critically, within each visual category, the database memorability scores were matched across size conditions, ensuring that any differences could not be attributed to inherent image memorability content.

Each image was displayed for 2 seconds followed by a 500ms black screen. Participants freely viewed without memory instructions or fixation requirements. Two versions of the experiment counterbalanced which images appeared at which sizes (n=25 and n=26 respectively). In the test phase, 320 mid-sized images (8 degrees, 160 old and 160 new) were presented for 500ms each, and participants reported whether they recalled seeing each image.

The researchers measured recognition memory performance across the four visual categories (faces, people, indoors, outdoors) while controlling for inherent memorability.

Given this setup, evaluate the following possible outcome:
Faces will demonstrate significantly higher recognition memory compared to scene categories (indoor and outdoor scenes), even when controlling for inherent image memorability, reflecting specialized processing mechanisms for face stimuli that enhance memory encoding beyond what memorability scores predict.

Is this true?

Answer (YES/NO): YES